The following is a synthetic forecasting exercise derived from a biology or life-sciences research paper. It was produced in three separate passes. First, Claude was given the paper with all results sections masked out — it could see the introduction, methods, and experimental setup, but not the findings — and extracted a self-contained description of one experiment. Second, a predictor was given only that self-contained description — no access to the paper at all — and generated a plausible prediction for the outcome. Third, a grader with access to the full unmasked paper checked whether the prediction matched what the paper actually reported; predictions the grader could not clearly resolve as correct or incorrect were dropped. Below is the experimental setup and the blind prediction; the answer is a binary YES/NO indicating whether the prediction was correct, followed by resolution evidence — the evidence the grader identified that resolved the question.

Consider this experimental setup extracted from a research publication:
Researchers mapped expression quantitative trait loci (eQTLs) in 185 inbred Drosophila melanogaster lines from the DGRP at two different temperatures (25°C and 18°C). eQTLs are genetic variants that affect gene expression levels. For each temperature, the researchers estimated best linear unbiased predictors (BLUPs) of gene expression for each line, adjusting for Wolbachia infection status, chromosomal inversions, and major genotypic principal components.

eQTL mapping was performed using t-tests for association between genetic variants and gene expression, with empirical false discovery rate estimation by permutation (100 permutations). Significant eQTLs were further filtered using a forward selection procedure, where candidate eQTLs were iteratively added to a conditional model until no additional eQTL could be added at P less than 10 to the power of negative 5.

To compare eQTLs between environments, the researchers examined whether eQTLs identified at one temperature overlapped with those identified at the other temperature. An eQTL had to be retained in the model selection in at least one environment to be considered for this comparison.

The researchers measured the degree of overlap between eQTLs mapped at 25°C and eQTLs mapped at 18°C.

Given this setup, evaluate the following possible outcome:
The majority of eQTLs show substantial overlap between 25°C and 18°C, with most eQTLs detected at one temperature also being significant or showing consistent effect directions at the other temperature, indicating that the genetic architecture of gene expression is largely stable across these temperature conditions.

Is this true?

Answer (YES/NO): NO